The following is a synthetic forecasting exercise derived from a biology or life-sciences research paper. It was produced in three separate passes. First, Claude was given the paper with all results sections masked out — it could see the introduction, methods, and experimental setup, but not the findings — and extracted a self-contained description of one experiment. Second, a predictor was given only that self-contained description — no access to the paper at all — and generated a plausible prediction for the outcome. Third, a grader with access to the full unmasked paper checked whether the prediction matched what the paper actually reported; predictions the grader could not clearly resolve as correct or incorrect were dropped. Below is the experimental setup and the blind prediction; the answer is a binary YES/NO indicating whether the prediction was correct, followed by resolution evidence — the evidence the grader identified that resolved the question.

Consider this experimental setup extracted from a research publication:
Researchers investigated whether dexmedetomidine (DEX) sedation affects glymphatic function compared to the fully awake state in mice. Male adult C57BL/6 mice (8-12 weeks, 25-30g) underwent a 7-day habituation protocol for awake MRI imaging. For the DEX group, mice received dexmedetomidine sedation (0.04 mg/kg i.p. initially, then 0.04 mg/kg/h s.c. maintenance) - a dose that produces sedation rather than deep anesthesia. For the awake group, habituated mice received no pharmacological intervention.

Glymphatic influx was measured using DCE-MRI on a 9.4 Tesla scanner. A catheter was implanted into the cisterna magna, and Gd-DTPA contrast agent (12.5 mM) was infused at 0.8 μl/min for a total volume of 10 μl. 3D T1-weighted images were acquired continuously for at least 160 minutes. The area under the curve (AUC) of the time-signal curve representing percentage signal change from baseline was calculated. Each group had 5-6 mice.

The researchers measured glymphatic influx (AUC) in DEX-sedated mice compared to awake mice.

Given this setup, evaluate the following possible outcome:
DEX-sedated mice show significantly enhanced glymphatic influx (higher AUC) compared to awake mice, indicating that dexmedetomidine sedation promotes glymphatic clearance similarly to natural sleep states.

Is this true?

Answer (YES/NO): YES